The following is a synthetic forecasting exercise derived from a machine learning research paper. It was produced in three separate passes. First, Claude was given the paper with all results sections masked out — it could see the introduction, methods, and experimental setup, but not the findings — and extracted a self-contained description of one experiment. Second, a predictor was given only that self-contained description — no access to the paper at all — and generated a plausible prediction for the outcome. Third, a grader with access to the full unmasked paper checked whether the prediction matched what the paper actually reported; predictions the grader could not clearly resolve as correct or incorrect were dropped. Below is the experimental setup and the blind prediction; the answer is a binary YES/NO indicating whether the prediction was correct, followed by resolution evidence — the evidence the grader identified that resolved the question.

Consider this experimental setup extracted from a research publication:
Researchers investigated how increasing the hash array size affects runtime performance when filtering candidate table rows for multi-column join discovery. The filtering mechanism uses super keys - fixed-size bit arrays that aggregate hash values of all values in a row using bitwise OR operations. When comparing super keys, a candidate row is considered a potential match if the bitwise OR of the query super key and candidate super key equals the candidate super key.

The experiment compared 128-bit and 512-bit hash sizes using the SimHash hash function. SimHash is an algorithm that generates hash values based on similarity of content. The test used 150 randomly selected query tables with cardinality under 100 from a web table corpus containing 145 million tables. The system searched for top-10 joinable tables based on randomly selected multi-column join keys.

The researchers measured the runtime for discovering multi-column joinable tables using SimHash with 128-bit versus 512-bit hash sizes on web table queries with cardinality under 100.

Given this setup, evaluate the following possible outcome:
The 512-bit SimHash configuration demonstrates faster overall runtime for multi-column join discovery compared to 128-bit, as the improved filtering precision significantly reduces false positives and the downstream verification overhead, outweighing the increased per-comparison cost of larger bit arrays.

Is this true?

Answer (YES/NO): NO